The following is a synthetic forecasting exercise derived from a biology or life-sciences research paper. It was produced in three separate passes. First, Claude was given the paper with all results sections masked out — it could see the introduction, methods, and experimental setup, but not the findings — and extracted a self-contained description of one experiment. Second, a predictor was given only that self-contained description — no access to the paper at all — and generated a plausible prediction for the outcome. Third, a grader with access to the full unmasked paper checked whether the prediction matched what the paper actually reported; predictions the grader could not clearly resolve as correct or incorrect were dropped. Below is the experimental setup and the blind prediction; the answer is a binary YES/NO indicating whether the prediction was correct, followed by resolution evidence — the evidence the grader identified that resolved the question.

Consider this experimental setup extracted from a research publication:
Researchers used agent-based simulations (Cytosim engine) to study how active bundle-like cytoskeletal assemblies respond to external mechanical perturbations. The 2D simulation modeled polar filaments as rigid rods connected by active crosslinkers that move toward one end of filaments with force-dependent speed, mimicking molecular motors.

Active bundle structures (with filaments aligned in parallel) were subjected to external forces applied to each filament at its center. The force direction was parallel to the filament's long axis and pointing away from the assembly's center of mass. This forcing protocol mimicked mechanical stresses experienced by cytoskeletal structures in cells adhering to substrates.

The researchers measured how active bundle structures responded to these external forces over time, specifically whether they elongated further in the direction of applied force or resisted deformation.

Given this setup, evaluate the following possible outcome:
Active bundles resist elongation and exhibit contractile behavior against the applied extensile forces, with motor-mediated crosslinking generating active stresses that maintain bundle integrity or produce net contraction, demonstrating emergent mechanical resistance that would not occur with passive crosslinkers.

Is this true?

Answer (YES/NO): NO